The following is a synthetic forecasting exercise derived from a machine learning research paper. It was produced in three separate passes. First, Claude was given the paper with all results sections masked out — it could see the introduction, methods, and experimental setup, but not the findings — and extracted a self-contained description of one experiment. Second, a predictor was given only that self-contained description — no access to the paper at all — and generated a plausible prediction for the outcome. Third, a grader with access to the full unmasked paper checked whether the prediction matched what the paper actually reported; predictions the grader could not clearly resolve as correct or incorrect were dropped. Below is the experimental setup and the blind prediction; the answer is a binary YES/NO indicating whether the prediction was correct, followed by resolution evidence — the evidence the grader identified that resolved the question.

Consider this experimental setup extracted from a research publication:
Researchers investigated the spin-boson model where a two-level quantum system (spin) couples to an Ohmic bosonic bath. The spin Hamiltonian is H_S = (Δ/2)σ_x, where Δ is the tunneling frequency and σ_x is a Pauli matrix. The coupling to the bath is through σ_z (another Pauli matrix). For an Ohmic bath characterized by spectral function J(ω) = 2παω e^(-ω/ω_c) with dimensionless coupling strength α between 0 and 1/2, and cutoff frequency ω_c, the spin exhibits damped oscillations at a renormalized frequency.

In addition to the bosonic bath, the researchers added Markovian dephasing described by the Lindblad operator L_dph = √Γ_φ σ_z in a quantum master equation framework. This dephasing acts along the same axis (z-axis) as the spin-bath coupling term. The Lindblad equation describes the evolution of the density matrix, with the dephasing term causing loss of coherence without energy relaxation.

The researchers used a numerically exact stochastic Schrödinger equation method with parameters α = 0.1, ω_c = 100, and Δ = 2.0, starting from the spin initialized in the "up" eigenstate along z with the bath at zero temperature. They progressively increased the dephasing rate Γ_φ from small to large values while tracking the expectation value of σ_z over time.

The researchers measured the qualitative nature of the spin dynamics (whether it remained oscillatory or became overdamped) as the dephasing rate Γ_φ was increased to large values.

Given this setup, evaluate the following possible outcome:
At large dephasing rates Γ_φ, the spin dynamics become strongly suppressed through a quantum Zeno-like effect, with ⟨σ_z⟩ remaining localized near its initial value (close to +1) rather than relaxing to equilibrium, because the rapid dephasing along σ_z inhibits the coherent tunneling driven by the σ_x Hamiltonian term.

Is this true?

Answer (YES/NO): NO